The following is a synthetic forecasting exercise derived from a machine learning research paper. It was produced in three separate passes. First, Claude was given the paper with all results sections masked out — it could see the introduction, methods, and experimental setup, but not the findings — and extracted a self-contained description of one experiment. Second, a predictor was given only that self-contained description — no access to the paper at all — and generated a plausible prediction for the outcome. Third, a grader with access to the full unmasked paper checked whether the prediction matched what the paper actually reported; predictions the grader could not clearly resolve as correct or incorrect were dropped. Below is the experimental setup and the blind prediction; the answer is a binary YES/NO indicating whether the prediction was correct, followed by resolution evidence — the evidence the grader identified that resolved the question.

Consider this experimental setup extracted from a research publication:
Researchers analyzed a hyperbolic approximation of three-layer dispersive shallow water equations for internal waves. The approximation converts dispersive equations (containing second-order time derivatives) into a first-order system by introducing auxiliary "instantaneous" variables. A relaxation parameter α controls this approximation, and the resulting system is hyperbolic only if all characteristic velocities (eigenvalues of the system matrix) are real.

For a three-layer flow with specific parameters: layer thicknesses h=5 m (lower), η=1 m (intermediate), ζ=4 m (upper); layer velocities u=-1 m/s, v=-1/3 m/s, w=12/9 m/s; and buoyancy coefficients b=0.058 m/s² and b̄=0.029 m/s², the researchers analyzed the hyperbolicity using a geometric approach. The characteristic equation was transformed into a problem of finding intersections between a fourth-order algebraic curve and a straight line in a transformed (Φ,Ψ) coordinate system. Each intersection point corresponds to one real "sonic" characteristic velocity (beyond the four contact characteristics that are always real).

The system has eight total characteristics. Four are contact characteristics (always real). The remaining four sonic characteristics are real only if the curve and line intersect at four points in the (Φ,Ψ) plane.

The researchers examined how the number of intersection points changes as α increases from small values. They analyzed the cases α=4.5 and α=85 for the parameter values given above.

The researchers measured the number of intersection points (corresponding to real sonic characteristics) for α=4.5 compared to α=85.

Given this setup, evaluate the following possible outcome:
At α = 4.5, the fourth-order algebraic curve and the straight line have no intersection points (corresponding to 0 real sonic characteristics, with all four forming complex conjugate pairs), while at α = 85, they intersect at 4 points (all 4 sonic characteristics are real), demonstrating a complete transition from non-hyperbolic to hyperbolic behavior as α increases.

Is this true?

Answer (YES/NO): YES